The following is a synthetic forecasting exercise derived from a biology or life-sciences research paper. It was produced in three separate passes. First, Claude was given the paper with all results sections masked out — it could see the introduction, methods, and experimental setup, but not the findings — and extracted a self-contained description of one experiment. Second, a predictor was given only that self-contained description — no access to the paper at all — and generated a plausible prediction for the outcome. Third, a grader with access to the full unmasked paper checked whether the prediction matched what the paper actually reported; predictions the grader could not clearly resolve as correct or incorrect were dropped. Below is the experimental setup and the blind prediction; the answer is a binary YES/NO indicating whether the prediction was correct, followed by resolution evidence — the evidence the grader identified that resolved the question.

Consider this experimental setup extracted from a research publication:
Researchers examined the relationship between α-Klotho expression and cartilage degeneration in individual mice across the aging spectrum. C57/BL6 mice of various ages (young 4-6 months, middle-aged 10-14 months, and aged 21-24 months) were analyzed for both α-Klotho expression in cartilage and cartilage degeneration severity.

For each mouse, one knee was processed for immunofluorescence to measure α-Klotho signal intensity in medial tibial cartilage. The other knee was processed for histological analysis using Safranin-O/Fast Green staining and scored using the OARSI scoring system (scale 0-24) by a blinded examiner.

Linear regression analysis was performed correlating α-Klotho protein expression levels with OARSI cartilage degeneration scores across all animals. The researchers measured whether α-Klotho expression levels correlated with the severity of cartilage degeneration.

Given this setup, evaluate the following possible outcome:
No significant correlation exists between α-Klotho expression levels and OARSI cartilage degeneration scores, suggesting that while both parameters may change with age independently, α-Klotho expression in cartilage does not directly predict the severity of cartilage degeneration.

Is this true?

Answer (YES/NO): NO